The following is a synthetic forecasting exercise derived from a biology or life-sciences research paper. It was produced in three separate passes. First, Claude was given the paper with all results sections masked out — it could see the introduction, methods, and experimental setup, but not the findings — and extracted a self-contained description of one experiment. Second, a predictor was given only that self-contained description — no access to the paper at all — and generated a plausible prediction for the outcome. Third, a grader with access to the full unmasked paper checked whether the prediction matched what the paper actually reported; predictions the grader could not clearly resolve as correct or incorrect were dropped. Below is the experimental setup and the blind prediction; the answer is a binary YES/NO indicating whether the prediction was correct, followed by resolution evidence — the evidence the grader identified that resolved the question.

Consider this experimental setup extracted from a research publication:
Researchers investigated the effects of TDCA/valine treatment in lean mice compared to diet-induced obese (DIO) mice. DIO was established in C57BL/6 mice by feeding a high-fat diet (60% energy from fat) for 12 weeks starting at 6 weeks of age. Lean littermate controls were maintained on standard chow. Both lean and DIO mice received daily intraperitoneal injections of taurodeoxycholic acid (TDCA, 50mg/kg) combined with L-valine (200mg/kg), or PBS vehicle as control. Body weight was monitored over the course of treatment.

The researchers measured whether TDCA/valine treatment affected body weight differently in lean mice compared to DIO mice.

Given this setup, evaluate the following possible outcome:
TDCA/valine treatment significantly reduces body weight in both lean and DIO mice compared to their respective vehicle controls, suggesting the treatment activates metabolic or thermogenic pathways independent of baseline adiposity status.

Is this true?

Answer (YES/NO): NO